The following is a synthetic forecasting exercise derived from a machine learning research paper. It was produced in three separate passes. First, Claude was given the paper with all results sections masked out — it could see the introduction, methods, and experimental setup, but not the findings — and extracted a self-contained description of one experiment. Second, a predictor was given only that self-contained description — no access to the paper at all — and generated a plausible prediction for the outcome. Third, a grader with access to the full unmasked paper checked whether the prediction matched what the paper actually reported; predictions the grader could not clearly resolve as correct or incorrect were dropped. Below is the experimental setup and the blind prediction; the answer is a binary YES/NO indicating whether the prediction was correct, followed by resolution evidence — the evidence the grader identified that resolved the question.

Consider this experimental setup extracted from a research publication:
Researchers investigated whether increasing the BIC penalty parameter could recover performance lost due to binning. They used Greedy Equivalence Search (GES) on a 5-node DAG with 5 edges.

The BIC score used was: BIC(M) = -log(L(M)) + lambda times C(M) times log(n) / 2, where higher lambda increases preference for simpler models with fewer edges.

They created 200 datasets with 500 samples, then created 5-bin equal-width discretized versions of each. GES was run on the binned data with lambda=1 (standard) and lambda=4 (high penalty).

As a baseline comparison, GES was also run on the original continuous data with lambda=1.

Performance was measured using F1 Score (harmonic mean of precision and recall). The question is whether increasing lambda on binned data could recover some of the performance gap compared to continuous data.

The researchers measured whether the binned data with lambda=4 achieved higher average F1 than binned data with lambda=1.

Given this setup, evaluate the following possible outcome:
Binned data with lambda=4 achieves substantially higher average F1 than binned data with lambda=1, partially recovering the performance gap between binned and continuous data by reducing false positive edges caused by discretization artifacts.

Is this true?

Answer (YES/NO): NO